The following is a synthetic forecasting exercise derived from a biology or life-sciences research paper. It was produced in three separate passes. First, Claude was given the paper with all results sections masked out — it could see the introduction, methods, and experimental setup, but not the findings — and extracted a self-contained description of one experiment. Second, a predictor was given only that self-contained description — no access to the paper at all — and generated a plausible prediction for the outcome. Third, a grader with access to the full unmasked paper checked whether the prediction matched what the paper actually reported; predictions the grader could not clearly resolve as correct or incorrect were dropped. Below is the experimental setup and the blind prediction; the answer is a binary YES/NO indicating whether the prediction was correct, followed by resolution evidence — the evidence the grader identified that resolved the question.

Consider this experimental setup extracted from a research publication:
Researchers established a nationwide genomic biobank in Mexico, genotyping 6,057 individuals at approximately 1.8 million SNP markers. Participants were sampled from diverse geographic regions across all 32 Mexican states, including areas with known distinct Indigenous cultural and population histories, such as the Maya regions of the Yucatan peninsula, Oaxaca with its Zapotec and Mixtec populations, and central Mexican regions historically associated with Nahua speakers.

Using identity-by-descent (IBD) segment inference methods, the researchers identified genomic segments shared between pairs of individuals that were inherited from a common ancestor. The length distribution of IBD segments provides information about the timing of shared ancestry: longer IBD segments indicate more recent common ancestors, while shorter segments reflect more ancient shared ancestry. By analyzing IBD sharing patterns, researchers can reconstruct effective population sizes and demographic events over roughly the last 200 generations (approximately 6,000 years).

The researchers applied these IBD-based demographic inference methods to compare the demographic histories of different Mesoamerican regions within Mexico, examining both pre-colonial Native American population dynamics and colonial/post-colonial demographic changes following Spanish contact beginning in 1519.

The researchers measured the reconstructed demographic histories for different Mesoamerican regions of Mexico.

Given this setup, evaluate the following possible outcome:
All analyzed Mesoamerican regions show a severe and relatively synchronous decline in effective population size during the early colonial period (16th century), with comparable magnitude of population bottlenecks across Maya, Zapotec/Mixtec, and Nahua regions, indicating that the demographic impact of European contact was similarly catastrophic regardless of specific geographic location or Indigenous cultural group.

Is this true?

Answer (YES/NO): NO